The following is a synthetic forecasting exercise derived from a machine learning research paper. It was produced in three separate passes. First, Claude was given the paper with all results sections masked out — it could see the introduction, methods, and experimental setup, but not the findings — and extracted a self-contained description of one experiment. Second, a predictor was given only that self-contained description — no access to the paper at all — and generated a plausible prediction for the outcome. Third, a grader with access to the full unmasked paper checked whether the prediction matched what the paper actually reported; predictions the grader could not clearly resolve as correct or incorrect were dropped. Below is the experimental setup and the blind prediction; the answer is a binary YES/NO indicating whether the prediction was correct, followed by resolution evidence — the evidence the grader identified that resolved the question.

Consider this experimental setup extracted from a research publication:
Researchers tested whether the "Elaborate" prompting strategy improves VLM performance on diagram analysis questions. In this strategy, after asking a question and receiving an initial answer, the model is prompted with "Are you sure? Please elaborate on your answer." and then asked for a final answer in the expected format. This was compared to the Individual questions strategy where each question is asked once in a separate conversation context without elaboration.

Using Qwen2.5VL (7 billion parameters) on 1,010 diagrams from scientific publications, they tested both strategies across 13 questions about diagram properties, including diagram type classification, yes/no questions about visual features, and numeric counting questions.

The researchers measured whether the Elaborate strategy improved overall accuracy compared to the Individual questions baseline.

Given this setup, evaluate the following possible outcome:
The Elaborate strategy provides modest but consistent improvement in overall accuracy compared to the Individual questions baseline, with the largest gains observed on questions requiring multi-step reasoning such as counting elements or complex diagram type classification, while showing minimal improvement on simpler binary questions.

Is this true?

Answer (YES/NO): NO